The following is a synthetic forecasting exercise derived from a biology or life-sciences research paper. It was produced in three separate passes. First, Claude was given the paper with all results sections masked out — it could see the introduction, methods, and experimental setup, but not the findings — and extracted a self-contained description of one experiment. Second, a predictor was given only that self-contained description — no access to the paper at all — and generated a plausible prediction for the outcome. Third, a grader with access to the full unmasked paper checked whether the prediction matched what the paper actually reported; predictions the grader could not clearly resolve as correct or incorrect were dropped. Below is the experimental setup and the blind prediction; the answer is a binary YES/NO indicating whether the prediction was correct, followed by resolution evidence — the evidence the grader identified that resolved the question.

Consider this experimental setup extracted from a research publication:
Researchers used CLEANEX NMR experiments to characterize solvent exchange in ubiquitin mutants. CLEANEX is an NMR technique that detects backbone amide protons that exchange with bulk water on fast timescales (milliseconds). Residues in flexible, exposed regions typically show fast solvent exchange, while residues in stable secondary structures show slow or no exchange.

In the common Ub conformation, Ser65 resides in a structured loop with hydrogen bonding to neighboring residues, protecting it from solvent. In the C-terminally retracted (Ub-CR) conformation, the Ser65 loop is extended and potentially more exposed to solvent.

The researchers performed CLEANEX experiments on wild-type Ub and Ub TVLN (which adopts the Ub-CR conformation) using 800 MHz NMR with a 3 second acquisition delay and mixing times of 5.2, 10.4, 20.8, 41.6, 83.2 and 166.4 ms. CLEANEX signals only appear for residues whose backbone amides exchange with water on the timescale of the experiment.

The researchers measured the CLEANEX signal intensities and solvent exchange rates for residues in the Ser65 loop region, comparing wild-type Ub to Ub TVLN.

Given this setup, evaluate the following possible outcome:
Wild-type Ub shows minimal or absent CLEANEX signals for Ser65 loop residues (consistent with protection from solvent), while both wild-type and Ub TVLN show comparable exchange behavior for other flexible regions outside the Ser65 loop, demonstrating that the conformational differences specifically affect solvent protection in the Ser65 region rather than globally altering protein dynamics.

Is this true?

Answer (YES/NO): NO